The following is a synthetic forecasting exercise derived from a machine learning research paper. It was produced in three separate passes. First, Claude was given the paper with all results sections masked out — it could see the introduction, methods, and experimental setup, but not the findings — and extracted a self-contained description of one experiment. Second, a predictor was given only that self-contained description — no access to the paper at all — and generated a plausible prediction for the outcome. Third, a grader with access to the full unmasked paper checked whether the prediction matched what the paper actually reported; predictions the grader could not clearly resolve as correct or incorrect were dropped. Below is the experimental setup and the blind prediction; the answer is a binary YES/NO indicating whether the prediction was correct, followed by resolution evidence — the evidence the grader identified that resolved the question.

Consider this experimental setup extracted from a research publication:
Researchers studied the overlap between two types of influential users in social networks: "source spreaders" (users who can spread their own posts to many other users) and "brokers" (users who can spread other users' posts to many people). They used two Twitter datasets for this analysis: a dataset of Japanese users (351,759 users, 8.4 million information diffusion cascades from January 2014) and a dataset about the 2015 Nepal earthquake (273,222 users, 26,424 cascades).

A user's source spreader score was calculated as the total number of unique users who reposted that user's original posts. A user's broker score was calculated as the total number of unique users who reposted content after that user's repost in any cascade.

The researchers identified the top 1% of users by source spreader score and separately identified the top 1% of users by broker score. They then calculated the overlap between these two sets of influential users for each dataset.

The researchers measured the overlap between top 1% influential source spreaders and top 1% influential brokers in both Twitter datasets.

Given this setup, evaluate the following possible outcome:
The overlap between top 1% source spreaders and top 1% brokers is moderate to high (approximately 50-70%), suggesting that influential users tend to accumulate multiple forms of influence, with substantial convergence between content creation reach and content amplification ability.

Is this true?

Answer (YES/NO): NO